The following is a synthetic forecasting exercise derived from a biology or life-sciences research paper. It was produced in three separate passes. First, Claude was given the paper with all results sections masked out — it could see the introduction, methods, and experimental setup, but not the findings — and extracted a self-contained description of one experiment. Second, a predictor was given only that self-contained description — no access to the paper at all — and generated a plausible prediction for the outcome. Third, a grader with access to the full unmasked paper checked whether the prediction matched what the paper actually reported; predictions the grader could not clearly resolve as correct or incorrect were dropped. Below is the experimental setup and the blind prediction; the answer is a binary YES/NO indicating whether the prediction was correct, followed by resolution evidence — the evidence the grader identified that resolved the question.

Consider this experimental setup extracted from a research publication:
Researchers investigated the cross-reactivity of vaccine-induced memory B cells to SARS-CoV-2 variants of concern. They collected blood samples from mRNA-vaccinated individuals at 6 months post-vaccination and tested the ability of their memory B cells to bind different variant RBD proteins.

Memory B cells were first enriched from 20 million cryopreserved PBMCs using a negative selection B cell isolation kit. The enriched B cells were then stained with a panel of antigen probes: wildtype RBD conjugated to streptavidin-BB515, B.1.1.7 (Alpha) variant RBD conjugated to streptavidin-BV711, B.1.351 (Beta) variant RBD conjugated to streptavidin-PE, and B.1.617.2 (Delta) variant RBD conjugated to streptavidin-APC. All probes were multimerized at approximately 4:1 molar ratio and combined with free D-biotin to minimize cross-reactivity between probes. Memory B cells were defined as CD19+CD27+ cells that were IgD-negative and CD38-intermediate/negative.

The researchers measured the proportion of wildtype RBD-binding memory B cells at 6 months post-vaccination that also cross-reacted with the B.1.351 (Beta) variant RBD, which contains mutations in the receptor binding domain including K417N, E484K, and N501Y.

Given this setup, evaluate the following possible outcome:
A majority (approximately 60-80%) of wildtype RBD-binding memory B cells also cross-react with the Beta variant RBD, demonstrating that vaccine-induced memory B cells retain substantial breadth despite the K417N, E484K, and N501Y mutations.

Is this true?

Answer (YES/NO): NO